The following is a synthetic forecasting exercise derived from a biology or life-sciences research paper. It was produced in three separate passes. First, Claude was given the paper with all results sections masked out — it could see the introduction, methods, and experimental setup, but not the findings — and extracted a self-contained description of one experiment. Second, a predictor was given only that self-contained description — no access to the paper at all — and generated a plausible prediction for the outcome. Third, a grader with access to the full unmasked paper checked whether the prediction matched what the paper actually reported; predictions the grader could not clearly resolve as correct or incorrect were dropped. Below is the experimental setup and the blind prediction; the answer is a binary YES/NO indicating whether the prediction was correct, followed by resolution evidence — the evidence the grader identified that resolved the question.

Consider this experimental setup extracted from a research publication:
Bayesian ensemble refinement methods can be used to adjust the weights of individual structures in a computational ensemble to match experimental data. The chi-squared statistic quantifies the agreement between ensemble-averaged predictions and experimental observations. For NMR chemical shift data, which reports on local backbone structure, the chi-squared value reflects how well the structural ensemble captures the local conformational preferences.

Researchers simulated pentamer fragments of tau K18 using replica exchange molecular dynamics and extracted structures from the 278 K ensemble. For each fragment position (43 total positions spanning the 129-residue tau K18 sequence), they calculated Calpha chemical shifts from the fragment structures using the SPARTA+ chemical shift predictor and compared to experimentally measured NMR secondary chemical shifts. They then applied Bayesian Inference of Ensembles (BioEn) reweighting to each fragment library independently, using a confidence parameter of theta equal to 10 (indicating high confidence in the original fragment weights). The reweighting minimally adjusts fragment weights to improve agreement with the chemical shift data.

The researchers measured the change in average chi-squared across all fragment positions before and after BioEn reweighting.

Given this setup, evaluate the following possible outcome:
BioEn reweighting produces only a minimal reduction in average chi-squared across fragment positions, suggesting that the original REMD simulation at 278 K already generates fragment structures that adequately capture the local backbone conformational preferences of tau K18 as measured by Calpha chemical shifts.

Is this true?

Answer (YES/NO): NO